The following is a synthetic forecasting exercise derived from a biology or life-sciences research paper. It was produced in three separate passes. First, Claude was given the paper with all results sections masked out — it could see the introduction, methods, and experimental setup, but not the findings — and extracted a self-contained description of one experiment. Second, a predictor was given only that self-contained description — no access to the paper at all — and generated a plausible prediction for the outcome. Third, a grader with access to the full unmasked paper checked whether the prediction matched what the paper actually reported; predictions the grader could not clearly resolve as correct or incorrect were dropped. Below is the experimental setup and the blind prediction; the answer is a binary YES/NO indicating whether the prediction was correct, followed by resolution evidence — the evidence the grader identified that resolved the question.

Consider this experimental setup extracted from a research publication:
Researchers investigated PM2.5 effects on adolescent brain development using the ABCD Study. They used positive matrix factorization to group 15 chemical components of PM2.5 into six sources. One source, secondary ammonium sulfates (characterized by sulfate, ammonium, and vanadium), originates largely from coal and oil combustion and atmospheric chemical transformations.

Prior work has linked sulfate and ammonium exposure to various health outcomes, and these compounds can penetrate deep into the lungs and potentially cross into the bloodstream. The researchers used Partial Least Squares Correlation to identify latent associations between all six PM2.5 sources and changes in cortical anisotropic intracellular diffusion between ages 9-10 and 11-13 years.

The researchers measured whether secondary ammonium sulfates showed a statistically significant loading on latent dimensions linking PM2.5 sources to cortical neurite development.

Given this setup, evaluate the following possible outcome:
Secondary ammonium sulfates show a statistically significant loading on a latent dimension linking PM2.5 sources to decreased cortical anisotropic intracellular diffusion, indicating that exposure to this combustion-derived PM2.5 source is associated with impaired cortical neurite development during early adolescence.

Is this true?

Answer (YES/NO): NO